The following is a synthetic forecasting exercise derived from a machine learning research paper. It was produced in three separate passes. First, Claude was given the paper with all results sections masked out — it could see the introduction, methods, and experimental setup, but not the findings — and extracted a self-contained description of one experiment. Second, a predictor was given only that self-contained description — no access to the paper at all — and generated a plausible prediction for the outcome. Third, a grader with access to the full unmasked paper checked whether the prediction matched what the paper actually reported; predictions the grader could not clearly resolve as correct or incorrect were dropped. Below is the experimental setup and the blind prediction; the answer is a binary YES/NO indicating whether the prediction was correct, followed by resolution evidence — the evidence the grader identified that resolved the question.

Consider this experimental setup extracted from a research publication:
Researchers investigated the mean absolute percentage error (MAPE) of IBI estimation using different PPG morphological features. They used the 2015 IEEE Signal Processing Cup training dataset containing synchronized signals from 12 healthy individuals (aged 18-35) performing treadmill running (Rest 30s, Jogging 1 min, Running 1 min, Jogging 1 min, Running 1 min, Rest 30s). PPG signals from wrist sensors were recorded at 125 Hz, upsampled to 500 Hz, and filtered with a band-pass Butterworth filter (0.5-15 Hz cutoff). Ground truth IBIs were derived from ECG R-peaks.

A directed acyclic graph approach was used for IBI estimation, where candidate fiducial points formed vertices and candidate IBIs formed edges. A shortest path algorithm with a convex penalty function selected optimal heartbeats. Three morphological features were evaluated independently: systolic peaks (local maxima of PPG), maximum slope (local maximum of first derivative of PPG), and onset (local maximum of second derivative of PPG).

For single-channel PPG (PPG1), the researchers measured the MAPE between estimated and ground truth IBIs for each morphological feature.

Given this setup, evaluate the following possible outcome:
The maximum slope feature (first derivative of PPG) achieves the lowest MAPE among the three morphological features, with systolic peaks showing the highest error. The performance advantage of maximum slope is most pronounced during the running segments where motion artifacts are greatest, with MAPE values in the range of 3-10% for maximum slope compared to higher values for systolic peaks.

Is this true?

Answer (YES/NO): NO